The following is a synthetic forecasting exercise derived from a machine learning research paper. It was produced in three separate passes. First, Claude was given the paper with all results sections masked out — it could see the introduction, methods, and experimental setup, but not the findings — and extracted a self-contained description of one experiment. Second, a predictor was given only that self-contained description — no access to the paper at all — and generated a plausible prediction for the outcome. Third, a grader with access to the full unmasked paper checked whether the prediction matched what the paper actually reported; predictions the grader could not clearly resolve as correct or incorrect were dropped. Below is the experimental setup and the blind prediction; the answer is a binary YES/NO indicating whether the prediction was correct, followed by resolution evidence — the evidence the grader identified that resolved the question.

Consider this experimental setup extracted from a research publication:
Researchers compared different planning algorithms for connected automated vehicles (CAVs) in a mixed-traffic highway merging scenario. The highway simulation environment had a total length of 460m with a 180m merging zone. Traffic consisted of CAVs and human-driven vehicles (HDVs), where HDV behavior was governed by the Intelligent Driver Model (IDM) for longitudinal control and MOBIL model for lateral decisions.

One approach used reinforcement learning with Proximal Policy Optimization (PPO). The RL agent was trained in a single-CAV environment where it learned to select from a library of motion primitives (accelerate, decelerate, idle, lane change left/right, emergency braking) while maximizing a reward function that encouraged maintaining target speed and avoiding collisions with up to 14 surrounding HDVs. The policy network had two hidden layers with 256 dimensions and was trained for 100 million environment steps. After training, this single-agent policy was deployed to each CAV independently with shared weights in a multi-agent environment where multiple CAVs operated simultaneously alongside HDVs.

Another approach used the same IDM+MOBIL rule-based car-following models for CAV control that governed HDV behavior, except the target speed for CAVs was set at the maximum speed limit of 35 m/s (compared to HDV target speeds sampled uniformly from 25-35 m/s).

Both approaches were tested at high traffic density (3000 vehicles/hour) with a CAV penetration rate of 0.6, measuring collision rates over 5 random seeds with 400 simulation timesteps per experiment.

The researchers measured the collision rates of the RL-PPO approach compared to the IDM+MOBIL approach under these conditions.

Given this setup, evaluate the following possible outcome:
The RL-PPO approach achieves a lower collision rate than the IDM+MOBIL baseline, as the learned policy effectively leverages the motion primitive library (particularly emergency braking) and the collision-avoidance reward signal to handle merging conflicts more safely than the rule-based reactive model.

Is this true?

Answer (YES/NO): NO